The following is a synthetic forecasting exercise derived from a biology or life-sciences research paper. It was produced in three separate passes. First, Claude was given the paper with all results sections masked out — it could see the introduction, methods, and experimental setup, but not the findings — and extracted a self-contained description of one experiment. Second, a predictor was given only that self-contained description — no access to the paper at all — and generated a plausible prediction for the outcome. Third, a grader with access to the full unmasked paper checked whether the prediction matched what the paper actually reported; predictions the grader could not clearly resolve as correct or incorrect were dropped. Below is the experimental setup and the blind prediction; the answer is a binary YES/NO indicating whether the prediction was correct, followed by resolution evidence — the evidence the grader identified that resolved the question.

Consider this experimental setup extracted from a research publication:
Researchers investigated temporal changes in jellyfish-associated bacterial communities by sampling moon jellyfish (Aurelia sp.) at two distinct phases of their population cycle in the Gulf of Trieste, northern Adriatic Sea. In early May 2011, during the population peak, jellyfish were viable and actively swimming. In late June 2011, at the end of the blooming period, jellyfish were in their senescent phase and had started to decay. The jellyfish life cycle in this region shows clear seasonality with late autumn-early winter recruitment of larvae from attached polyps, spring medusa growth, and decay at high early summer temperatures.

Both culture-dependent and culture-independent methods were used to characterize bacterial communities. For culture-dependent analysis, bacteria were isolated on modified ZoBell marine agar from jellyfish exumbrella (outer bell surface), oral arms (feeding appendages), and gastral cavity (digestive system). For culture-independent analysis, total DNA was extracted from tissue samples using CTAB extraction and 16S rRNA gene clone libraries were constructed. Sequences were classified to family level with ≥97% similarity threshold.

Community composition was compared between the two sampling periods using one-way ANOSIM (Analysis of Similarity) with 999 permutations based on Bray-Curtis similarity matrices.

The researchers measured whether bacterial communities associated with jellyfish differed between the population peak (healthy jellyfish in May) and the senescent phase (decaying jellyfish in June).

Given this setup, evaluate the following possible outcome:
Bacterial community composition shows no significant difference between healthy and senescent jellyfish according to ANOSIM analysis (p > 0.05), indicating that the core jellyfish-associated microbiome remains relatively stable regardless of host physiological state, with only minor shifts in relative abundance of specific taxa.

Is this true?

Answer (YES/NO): NO